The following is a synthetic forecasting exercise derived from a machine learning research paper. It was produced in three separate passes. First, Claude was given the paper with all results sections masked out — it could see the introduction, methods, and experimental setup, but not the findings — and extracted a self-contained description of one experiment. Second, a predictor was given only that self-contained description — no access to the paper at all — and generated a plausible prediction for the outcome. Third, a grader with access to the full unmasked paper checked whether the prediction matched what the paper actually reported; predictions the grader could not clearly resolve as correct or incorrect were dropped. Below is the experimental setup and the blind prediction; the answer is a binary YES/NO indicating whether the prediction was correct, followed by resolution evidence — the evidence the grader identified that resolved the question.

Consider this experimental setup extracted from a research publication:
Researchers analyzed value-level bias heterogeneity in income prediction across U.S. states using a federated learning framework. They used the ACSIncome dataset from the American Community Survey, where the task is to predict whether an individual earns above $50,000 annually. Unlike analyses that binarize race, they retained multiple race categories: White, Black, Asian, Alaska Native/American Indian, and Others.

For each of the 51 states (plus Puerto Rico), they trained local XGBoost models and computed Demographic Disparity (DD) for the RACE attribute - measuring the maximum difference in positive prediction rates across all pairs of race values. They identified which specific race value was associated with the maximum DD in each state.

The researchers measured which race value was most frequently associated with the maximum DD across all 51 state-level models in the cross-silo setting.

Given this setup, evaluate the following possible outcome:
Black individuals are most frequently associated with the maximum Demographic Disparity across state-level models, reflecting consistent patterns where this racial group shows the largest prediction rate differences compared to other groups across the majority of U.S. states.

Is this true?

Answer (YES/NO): NO